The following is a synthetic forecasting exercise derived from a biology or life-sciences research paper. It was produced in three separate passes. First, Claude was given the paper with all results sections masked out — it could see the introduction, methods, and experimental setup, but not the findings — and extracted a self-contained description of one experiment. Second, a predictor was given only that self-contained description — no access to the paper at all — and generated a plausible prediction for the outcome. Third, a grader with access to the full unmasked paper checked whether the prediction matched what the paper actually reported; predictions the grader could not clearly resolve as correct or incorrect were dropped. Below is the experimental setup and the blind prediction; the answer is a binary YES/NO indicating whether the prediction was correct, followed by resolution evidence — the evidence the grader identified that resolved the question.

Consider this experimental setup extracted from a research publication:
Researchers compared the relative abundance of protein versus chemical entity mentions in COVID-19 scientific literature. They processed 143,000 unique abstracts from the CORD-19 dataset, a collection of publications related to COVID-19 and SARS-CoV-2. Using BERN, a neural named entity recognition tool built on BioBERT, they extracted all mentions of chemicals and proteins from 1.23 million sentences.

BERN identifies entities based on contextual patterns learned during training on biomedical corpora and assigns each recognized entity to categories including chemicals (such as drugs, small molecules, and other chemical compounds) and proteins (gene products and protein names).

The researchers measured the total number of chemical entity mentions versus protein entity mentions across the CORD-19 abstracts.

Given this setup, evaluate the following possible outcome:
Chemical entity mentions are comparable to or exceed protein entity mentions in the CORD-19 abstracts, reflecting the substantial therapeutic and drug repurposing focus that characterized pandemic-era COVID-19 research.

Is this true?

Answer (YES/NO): NO